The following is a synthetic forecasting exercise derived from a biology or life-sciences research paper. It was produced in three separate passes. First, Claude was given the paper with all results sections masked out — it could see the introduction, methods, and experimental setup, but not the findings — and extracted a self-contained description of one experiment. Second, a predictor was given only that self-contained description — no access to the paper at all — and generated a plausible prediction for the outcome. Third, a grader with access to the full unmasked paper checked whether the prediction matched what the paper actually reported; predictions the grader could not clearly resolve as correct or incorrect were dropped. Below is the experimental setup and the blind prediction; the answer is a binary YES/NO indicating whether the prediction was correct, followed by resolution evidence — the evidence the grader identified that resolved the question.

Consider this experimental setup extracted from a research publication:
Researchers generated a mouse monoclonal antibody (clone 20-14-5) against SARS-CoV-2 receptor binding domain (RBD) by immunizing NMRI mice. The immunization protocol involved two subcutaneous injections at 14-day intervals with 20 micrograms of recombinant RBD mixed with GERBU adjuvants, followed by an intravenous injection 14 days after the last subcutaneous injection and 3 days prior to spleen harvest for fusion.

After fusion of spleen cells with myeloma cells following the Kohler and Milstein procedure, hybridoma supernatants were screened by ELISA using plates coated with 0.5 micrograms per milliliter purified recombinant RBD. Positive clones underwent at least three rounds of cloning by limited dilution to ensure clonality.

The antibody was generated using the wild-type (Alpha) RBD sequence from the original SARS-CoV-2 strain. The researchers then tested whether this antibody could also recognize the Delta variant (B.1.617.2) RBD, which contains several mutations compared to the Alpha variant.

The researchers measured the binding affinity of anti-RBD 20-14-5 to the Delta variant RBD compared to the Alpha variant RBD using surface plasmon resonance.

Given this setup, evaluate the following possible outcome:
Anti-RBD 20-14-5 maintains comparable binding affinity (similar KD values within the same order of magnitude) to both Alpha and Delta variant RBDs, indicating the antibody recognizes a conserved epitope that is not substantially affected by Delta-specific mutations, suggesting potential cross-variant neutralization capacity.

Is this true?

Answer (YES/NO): YES